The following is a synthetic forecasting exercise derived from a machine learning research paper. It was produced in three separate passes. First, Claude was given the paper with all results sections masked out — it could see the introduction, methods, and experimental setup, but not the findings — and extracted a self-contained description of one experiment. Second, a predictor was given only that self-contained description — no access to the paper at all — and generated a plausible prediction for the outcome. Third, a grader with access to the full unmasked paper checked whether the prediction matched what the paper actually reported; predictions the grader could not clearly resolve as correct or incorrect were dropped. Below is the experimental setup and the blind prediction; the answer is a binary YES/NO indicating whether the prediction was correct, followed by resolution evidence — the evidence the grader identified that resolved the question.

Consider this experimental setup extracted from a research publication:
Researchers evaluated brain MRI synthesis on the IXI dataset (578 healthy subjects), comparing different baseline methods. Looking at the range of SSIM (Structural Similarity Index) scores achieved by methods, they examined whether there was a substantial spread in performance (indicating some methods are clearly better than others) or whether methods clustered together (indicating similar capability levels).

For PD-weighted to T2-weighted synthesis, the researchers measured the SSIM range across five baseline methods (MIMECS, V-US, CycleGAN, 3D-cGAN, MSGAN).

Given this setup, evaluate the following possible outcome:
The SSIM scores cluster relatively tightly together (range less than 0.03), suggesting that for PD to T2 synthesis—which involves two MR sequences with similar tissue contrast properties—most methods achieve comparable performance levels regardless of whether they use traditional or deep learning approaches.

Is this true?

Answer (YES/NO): NO